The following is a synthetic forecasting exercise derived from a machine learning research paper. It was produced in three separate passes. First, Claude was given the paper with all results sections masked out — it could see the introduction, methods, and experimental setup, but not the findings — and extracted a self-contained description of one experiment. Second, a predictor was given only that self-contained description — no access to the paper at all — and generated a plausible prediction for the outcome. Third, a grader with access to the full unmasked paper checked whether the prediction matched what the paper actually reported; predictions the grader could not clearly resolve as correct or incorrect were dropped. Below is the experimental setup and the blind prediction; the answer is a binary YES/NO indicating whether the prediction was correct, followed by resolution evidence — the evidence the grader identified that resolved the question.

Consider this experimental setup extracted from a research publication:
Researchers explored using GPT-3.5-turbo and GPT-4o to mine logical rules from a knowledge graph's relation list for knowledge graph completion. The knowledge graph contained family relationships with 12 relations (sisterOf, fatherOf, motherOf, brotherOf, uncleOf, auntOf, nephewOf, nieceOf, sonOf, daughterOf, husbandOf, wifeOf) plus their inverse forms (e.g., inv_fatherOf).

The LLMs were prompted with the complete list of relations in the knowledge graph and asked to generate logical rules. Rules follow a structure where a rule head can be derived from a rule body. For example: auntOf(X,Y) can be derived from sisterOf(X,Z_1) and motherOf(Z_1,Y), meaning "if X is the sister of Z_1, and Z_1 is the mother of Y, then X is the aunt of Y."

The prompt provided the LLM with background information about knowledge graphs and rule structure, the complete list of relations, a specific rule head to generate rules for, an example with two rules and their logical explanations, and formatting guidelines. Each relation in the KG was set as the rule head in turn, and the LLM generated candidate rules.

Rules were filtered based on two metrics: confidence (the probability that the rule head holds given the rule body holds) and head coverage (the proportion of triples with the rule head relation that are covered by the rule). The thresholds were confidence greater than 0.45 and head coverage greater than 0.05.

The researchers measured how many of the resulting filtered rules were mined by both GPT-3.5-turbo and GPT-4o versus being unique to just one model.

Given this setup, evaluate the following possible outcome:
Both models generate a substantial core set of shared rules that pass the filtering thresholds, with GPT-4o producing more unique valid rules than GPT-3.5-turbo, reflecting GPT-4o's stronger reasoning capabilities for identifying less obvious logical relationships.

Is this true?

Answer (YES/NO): NO